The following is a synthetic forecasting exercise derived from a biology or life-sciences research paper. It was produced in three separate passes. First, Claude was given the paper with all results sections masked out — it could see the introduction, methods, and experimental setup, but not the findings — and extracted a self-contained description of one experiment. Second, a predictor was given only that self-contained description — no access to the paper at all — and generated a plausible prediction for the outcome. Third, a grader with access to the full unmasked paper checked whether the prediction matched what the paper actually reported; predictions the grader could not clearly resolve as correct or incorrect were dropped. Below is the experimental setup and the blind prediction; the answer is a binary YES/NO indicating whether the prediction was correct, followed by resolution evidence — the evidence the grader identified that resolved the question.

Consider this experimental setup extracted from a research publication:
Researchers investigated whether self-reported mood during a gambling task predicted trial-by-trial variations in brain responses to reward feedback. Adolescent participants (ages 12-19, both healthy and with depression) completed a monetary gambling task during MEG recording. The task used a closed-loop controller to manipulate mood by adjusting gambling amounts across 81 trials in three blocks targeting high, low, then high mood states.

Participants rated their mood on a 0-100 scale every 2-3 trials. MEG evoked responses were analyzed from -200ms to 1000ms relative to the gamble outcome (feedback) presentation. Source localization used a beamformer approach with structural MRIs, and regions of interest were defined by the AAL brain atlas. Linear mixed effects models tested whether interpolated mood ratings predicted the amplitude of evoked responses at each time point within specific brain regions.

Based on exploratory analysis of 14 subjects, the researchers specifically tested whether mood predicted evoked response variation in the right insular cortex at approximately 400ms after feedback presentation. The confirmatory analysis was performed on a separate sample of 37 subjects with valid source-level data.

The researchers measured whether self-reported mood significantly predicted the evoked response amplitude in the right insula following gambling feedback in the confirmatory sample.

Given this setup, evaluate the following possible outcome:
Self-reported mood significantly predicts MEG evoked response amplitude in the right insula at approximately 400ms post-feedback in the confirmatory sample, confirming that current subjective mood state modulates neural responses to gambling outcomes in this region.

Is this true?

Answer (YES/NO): NO